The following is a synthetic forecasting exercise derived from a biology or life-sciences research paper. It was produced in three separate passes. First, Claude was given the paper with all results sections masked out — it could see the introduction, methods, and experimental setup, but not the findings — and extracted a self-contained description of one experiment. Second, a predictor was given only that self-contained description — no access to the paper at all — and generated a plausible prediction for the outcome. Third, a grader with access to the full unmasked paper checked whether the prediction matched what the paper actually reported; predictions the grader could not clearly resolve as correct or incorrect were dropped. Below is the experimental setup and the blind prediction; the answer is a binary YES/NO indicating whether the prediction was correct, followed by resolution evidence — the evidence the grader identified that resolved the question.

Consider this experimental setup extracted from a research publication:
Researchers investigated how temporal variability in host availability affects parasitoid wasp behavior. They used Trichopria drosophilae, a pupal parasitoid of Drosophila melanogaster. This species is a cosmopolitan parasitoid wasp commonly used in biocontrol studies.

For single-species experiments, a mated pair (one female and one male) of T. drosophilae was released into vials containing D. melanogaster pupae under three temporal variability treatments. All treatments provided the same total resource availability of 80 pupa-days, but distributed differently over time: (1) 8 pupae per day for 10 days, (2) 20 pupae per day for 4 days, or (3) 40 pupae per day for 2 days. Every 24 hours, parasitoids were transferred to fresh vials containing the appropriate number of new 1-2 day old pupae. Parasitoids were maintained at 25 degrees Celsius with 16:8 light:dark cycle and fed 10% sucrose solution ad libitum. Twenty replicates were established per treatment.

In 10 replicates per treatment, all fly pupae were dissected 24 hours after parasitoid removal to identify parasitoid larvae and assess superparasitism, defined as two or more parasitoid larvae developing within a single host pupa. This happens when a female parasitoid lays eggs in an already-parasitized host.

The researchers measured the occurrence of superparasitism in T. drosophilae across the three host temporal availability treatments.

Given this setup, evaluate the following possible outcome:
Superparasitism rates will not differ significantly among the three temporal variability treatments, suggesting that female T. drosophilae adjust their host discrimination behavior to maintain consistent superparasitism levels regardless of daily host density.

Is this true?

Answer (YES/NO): NO